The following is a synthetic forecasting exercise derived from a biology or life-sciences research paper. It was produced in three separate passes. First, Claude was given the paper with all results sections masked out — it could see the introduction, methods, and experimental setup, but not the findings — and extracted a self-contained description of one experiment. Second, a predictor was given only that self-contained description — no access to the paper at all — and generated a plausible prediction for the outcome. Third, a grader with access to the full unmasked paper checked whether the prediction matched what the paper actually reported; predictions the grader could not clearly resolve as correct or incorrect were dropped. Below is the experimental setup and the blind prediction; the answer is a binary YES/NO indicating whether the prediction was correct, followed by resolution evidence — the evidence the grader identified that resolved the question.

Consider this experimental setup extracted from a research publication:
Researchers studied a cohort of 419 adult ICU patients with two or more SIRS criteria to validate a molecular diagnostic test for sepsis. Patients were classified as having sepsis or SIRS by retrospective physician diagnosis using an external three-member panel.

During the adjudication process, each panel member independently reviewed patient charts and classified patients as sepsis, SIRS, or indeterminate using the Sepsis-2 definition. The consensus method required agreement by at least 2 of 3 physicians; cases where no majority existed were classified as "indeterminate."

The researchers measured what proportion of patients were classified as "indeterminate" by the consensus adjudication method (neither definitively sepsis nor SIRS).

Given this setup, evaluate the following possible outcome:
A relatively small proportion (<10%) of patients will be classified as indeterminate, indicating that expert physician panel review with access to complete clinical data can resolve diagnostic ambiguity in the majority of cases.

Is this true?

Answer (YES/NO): YES